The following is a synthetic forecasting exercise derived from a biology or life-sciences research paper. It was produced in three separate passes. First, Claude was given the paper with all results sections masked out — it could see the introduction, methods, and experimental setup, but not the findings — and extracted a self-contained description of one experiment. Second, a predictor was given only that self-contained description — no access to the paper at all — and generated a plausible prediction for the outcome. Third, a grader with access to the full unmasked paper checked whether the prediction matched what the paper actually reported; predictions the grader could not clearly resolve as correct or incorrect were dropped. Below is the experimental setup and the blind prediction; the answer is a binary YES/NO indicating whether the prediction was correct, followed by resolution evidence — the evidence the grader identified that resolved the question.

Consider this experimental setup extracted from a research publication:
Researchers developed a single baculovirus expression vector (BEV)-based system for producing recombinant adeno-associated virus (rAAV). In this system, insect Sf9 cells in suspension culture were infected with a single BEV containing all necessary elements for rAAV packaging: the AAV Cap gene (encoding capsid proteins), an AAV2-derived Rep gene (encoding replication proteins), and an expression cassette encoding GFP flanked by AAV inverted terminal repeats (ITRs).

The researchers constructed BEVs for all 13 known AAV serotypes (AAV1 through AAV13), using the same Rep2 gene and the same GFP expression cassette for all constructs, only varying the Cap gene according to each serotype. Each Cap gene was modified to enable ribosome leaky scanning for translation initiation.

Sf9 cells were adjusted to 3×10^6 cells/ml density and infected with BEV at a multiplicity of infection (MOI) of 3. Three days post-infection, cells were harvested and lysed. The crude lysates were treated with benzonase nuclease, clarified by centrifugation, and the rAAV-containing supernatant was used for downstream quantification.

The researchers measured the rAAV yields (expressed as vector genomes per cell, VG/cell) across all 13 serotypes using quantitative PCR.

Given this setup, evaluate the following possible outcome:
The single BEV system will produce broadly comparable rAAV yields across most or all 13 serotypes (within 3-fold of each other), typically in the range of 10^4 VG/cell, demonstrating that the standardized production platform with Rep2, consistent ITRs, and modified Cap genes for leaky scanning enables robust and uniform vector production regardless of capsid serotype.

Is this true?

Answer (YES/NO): NO